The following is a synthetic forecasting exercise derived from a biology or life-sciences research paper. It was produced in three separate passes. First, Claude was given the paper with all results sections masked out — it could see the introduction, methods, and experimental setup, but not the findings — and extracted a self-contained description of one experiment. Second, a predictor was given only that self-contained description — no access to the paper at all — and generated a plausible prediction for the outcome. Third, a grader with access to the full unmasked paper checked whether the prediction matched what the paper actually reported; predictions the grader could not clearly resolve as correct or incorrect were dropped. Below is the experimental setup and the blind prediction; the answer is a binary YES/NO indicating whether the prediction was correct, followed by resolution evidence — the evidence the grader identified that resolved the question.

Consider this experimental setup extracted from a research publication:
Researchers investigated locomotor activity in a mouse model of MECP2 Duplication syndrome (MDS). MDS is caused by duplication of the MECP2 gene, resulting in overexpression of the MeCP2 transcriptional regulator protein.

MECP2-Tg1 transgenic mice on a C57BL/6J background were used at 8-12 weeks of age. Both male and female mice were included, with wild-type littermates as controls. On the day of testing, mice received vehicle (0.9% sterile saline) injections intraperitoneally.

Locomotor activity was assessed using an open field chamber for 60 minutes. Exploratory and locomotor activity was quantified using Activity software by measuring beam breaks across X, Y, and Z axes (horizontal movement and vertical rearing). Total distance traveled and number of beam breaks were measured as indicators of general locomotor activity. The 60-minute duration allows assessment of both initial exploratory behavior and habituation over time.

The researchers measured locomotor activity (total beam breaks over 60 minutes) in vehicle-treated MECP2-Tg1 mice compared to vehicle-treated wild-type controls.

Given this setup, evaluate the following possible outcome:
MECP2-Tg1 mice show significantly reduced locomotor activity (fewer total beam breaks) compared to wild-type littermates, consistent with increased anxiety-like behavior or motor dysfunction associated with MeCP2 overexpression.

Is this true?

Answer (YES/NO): NO